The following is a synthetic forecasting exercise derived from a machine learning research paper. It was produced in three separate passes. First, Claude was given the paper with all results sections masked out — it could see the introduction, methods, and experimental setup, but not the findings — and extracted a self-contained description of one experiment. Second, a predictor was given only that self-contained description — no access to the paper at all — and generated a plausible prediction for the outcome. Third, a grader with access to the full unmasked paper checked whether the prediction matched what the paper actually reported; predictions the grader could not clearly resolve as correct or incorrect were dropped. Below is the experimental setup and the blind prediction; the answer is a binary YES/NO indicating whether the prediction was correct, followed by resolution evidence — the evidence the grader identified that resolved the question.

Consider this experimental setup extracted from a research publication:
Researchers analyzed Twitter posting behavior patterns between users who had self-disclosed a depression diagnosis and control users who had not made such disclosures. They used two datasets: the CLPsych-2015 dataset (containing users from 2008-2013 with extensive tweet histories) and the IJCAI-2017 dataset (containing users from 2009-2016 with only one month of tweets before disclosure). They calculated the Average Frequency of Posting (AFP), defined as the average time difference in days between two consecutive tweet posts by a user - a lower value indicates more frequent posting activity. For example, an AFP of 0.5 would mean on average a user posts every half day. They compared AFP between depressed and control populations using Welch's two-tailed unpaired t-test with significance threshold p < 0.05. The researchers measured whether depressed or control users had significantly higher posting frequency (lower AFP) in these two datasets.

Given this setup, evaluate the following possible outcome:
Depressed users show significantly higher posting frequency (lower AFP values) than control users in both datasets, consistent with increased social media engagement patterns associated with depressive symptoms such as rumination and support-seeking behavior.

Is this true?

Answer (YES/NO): NO